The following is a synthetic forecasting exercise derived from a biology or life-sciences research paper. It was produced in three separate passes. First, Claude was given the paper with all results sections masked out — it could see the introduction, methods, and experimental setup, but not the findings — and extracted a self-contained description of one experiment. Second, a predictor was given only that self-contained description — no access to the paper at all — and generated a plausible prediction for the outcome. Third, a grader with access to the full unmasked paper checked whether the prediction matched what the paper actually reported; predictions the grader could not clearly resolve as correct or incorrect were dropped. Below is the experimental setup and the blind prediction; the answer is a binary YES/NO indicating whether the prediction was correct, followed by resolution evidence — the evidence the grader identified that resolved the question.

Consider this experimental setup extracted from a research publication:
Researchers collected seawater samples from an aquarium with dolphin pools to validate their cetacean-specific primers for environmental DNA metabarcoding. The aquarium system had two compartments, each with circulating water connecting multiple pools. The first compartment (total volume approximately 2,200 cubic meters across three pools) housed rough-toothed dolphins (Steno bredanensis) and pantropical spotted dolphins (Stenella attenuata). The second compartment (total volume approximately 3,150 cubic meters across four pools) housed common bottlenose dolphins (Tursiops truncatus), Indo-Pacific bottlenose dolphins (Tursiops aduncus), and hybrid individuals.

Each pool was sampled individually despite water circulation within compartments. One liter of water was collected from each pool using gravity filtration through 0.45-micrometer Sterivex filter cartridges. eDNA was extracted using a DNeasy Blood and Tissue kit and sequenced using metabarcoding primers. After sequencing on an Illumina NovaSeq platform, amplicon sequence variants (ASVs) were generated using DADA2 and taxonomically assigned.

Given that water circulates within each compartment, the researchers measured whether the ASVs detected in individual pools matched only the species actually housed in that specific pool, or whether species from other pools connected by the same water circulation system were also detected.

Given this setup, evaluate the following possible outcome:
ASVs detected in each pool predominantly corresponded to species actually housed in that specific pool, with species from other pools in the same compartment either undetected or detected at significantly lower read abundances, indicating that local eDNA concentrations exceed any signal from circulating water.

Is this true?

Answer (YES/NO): YES